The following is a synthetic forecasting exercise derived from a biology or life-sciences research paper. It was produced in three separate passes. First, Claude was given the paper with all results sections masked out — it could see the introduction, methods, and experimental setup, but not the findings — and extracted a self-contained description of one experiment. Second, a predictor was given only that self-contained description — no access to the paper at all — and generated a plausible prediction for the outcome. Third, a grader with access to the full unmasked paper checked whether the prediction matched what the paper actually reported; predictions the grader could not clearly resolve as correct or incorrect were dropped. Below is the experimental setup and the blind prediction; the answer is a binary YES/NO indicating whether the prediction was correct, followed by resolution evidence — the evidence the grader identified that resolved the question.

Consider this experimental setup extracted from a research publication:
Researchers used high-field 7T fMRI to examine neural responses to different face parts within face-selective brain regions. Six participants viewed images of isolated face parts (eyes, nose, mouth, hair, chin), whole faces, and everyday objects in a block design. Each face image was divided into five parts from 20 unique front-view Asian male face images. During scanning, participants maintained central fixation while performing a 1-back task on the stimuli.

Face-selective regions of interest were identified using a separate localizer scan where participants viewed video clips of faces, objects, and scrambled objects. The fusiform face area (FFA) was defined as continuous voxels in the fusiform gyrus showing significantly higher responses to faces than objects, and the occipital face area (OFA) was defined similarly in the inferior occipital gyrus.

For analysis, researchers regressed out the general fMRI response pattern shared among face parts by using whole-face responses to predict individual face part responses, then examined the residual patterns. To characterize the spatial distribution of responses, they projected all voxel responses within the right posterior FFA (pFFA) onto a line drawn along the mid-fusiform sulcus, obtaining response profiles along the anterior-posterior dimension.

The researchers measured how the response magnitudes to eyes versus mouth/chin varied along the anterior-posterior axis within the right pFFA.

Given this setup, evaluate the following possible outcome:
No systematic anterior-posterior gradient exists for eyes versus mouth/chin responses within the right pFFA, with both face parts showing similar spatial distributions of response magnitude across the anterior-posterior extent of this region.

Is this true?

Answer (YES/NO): NO